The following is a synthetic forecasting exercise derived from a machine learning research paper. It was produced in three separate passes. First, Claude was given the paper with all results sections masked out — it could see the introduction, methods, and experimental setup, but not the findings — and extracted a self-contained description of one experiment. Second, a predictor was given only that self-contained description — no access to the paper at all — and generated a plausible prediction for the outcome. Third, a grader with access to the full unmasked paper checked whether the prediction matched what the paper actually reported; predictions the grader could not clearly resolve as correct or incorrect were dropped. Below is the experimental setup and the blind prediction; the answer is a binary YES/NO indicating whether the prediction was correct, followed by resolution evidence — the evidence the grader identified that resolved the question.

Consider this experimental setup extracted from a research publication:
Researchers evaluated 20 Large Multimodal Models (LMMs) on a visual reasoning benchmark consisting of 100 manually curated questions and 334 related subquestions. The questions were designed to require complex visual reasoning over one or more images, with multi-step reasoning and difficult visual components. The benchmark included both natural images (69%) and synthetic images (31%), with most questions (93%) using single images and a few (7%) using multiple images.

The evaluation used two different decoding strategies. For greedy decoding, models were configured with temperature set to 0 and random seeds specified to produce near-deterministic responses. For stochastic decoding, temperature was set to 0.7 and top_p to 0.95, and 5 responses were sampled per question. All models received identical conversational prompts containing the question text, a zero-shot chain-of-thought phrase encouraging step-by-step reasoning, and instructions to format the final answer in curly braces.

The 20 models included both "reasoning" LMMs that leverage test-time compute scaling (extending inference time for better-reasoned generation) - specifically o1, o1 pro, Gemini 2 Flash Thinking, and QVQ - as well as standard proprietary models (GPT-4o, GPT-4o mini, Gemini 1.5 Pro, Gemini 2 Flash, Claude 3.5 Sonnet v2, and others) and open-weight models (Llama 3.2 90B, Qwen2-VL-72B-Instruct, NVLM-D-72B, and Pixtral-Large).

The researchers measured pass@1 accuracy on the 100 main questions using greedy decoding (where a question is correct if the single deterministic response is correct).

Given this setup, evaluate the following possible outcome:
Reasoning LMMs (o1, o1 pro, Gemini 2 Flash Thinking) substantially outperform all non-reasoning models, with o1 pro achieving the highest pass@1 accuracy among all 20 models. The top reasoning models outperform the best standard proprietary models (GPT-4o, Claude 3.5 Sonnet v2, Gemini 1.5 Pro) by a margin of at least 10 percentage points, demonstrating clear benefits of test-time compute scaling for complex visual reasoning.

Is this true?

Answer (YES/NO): NO